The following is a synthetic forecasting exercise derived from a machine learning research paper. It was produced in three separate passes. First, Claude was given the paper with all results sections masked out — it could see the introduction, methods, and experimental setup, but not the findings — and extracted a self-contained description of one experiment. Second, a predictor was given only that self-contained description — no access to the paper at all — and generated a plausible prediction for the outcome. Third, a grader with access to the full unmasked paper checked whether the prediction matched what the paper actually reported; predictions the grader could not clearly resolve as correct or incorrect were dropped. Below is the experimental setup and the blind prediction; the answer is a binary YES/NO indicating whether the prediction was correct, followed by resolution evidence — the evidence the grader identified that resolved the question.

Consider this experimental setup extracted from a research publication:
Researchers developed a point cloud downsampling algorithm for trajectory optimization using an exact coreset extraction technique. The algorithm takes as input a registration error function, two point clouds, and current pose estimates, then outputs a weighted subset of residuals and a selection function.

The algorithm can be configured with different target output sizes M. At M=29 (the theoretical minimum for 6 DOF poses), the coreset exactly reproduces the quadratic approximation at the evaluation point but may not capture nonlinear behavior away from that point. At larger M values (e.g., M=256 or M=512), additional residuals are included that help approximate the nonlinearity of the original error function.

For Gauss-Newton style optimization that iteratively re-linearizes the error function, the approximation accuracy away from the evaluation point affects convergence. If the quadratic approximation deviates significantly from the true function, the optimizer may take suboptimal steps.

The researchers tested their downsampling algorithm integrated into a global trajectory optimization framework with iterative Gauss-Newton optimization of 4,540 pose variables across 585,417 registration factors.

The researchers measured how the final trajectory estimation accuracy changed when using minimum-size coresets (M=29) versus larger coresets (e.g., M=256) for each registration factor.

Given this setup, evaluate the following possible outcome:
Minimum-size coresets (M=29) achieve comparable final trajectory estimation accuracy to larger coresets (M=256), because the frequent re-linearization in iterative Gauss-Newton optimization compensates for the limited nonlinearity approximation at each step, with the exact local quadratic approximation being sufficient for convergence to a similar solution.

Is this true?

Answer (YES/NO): YES